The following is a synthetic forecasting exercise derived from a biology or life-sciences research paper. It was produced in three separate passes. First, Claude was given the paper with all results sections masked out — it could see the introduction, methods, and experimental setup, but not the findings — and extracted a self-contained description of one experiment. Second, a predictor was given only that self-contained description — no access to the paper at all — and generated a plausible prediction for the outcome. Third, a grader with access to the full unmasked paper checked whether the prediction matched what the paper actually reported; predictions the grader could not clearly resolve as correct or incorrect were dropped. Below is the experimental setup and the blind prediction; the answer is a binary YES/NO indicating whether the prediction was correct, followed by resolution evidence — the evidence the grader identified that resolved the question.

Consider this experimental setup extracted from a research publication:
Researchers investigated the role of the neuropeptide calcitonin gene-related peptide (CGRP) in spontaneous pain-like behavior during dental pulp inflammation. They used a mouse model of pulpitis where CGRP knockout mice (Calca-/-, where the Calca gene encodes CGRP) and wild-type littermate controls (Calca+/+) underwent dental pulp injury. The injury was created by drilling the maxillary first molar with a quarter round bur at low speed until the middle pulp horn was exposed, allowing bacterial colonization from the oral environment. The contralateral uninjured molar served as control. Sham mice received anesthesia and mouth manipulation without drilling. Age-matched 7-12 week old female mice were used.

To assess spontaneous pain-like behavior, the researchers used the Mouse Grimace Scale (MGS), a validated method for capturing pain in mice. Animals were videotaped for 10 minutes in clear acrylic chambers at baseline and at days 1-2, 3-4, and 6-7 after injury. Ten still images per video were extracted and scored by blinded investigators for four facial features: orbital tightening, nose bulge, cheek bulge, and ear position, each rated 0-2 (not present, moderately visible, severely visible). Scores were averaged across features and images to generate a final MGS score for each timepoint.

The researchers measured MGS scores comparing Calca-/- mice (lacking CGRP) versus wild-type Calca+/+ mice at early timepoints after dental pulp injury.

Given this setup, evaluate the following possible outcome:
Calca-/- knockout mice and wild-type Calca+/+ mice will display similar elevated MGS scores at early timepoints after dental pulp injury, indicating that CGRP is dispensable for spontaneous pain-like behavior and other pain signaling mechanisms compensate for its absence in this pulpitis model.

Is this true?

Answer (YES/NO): NO